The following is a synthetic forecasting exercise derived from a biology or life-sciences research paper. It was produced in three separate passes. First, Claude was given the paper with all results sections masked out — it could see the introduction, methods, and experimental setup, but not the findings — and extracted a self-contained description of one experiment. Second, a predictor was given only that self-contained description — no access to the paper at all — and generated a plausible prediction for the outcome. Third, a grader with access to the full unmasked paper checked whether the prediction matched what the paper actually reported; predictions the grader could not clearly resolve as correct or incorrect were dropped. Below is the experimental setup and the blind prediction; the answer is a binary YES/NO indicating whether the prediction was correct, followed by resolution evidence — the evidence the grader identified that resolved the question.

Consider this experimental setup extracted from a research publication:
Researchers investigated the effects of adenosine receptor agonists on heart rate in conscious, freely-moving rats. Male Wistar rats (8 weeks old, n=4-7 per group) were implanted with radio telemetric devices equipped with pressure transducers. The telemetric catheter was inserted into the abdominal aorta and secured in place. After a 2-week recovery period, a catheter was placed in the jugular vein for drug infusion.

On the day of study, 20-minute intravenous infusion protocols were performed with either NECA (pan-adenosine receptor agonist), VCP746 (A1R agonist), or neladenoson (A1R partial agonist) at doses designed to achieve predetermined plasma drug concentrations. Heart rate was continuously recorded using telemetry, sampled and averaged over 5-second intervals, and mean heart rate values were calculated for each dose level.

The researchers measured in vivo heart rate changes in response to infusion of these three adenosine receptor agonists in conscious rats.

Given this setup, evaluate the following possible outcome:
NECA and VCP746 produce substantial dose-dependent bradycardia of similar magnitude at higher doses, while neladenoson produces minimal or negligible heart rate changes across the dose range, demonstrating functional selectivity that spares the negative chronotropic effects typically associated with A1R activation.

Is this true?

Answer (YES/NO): NO